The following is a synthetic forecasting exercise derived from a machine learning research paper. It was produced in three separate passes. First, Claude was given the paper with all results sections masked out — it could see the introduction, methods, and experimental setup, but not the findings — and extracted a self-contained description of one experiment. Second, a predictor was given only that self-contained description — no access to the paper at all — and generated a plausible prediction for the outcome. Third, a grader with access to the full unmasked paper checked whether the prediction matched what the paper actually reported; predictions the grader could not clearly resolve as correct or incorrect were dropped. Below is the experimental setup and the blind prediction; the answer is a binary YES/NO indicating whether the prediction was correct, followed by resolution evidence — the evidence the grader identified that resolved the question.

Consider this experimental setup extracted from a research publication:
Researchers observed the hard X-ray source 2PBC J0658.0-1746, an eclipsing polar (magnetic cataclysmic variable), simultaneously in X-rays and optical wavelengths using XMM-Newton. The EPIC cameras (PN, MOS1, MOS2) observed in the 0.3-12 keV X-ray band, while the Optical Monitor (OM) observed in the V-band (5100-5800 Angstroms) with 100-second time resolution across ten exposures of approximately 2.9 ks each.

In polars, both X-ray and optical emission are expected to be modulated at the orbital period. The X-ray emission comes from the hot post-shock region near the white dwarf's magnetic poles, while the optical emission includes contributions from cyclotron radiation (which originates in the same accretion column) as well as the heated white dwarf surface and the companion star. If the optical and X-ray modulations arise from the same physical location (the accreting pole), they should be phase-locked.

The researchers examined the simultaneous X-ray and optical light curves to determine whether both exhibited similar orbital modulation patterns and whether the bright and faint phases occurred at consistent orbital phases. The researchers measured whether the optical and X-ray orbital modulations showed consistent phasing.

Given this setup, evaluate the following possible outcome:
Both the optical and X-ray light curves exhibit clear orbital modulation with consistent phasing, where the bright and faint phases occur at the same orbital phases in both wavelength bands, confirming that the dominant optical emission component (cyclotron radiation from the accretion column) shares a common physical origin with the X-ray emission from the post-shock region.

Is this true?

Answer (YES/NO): NO